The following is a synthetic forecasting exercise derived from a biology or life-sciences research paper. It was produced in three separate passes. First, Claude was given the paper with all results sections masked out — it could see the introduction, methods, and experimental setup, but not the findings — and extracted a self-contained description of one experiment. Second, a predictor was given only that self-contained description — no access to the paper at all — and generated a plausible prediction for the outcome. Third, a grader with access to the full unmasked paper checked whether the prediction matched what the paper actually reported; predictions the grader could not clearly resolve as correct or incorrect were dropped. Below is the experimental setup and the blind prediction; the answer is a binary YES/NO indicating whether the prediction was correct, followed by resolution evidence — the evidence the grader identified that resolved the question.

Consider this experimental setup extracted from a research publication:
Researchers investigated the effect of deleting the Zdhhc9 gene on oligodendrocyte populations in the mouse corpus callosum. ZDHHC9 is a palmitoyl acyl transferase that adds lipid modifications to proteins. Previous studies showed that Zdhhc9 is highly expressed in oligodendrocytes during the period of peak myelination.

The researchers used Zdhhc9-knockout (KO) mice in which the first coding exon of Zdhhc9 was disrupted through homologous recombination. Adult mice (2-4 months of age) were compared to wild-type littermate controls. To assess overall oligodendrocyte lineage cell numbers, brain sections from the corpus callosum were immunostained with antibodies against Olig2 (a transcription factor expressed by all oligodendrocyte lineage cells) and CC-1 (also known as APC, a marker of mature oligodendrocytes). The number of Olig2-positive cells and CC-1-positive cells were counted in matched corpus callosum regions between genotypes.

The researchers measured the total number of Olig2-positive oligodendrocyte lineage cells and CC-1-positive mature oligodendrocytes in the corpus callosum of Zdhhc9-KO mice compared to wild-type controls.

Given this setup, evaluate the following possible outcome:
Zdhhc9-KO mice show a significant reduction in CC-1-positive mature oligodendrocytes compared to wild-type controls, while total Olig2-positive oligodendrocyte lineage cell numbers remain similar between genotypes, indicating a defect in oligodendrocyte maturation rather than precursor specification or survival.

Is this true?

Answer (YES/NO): NO